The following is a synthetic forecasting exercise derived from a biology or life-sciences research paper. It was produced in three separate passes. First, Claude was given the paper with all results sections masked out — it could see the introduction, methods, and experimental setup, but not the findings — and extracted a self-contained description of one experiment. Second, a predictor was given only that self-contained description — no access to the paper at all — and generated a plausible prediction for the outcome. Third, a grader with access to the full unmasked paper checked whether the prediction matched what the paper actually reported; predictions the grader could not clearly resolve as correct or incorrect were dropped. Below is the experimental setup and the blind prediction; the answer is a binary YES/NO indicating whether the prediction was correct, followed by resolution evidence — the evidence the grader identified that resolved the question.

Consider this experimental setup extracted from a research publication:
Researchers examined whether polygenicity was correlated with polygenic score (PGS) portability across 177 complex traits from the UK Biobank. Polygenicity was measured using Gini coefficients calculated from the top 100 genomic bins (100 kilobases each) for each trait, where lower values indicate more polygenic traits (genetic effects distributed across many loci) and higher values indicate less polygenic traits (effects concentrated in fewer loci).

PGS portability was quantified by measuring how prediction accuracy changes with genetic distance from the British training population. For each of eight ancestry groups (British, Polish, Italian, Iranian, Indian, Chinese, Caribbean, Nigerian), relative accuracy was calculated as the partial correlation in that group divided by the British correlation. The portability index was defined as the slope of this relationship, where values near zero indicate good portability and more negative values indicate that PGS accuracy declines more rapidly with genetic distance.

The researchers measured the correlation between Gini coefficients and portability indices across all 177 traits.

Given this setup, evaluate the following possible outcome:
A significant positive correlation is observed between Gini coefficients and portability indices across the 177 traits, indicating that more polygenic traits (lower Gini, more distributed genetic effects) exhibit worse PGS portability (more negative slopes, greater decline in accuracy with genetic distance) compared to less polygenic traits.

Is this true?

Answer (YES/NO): NO